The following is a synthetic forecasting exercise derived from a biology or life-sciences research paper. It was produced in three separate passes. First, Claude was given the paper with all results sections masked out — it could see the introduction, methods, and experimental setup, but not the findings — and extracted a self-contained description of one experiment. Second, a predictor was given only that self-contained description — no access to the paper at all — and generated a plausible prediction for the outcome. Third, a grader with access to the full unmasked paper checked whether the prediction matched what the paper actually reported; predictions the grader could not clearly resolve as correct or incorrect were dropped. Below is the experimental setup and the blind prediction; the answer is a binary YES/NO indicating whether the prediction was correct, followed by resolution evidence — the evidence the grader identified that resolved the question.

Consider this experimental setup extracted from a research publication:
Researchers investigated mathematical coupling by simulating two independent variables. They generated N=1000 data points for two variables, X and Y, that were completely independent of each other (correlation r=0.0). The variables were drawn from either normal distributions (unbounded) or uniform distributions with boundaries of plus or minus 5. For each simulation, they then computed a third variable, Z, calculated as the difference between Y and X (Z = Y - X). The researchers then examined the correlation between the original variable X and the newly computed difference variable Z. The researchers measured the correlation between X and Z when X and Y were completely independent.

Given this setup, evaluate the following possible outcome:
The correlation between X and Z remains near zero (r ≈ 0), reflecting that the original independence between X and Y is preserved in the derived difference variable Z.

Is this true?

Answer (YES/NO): NO